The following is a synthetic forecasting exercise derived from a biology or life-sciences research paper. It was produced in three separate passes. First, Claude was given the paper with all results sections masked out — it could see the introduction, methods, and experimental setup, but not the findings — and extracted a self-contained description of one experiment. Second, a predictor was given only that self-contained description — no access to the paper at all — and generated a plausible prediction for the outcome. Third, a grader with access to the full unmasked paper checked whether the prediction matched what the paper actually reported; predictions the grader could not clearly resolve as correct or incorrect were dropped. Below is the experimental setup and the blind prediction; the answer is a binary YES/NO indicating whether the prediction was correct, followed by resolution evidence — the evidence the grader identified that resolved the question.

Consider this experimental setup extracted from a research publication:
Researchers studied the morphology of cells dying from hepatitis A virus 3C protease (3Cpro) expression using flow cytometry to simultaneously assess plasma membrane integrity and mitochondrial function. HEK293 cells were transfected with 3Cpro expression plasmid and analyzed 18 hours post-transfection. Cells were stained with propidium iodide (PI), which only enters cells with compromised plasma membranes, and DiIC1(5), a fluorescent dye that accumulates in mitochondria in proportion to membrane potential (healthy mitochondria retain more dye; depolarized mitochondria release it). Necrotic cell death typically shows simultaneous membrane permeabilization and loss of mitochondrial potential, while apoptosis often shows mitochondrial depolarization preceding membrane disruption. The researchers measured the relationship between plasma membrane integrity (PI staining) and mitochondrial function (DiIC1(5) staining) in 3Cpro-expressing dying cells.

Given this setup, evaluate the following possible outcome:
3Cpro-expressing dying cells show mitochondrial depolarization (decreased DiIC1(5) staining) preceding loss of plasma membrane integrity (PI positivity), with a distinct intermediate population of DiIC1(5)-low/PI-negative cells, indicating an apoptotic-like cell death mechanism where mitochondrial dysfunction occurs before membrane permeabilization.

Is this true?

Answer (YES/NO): NO